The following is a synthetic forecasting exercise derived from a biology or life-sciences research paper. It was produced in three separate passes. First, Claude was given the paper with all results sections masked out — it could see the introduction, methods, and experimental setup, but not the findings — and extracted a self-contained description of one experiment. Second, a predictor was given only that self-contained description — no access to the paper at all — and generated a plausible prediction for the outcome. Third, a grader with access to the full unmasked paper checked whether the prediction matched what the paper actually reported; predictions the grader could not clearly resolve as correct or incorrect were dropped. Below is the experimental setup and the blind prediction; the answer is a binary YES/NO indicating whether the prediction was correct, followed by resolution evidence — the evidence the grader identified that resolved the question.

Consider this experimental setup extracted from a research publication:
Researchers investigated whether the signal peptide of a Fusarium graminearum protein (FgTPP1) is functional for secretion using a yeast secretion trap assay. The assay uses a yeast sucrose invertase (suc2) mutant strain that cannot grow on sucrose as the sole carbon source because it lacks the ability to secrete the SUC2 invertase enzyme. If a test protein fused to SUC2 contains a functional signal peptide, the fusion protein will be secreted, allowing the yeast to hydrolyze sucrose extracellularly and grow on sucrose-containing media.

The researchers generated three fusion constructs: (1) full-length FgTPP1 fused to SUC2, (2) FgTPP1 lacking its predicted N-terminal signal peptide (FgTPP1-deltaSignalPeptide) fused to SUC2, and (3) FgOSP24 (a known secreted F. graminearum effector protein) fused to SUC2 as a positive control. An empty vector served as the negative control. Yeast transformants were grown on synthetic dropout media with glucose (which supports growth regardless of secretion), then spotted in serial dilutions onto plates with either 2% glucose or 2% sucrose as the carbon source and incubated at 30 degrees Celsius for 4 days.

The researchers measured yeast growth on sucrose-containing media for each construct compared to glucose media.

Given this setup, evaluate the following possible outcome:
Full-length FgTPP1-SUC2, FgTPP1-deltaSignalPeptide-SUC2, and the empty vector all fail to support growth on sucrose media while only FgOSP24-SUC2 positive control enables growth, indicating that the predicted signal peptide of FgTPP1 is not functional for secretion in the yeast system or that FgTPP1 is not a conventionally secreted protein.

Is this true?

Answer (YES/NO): NO